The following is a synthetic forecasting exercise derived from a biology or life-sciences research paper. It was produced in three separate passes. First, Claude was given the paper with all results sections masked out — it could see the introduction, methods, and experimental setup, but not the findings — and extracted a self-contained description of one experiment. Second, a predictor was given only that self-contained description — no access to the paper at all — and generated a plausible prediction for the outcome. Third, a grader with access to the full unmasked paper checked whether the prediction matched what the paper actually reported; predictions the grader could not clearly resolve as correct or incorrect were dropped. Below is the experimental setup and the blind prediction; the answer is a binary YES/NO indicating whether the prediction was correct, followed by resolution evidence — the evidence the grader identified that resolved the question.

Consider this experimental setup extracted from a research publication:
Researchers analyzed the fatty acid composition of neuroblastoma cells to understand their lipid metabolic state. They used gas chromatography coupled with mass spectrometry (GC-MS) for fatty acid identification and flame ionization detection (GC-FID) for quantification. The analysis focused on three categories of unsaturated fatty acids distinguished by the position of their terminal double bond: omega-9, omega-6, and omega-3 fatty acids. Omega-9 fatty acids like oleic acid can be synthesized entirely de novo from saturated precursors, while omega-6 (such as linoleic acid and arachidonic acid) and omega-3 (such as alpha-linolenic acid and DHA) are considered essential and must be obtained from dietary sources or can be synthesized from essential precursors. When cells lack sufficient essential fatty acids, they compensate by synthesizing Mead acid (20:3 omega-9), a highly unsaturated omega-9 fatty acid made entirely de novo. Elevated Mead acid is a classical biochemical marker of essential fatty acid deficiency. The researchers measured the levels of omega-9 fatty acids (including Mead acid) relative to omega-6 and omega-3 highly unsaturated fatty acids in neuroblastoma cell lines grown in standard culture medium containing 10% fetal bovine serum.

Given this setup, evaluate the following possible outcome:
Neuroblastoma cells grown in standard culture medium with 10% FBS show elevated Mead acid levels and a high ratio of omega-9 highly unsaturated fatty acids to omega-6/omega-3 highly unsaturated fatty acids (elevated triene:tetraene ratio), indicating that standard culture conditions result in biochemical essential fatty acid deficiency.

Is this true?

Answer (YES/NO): YES